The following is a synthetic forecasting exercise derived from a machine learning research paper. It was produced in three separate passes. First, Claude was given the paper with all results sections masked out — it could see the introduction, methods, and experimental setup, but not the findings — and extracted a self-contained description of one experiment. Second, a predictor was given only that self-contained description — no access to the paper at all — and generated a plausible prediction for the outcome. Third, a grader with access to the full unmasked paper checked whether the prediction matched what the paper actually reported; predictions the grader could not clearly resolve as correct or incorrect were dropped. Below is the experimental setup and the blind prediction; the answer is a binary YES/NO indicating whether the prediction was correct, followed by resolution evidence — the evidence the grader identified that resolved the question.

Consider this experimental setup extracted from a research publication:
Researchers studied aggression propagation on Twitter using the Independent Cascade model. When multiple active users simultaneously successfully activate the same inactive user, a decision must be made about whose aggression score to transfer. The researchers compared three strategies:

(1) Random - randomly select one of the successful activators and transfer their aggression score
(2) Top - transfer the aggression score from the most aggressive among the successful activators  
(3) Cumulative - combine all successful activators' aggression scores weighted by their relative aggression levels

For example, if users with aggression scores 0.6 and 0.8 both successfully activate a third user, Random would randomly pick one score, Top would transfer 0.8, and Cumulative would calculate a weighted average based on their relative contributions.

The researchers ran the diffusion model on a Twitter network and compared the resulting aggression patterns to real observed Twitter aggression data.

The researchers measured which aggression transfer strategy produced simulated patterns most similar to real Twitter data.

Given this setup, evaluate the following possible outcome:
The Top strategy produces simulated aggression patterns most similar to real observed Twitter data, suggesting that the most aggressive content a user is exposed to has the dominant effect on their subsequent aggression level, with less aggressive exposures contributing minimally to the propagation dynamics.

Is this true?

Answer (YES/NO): NO